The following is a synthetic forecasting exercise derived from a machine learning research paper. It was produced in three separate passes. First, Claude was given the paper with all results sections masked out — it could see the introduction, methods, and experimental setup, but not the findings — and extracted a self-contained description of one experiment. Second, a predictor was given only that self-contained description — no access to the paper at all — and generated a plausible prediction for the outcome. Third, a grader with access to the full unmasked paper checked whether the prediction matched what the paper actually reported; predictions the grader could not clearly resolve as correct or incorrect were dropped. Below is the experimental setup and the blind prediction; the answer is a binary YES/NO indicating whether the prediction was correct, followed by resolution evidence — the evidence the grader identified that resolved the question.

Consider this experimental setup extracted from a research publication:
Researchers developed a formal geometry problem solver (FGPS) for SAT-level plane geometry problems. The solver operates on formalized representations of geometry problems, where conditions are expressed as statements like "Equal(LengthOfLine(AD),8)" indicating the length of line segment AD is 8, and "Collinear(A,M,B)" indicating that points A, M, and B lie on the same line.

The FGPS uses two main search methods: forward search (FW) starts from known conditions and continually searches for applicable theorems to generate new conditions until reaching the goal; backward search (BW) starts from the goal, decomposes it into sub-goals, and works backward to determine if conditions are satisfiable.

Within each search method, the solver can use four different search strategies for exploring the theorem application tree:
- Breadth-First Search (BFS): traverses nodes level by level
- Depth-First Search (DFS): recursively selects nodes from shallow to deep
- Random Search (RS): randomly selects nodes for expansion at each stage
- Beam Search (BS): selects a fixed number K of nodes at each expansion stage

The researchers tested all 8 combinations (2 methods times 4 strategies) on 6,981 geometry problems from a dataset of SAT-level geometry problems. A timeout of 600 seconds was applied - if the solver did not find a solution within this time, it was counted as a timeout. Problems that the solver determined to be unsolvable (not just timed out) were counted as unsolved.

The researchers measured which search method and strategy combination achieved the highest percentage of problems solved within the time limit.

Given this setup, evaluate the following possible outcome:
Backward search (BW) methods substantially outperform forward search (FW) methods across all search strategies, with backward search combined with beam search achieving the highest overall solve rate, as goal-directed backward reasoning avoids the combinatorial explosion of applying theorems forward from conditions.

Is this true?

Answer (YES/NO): NO